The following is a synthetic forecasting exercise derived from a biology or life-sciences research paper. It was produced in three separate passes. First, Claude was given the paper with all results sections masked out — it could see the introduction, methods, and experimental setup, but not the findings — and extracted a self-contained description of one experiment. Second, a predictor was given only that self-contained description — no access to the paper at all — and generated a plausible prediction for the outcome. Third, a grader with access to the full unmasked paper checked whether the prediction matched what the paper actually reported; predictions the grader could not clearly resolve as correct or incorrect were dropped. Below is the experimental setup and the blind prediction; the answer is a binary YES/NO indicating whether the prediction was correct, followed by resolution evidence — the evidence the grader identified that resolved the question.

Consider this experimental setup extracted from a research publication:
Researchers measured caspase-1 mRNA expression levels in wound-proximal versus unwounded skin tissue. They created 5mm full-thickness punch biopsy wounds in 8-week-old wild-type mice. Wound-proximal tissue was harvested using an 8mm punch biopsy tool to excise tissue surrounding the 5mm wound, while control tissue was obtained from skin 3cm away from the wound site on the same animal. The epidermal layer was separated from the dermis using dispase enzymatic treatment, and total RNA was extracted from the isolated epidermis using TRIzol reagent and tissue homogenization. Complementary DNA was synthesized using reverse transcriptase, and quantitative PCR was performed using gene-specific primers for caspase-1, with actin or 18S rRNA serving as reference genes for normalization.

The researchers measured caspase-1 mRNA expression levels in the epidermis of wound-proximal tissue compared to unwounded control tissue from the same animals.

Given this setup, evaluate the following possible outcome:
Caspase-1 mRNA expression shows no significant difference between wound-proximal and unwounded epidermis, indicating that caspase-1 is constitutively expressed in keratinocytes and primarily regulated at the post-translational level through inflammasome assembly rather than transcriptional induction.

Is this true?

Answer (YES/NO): NO